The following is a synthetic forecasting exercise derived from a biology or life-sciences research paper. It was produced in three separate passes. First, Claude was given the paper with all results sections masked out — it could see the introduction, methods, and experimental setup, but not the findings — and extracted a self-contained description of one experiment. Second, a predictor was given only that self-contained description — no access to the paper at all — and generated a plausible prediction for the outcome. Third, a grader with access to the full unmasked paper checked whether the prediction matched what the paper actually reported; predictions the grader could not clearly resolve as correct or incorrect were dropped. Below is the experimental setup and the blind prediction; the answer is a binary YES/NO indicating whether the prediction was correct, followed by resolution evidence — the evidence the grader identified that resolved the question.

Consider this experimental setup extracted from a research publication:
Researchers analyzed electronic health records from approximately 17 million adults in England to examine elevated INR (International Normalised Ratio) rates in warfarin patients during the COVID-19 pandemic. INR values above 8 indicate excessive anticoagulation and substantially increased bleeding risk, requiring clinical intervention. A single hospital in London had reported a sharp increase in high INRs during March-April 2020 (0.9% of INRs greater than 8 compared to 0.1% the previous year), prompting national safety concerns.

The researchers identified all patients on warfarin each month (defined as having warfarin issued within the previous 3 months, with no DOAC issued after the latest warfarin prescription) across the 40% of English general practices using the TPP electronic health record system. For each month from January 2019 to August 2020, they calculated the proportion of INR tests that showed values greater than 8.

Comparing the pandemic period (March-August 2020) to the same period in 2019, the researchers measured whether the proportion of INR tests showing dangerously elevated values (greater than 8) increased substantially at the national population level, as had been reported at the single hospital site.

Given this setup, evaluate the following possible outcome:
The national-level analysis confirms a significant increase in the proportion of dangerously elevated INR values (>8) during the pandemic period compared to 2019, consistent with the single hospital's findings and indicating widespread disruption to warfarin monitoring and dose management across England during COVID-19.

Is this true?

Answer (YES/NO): NO